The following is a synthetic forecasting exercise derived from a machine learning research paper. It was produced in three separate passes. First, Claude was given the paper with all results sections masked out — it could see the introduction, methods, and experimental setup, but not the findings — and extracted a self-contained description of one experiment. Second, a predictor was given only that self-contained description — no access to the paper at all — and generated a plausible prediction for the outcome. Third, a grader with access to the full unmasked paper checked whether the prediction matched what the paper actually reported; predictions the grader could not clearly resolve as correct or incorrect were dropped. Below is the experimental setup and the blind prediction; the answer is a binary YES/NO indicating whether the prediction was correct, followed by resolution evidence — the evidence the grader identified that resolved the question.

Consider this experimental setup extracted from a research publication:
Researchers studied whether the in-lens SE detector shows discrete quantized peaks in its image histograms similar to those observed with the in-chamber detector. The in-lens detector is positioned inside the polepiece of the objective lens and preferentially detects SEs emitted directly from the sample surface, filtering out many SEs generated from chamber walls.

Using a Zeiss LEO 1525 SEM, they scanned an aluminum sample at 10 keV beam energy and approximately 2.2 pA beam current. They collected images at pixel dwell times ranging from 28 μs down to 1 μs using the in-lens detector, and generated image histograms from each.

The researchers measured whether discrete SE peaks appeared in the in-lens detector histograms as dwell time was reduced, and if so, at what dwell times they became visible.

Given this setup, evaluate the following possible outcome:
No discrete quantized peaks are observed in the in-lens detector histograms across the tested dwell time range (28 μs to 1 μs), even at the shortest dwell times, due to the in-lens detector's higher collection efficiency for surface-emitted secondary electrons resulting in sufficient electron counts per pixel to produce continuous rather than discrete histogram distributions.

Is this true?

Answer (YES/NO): NO